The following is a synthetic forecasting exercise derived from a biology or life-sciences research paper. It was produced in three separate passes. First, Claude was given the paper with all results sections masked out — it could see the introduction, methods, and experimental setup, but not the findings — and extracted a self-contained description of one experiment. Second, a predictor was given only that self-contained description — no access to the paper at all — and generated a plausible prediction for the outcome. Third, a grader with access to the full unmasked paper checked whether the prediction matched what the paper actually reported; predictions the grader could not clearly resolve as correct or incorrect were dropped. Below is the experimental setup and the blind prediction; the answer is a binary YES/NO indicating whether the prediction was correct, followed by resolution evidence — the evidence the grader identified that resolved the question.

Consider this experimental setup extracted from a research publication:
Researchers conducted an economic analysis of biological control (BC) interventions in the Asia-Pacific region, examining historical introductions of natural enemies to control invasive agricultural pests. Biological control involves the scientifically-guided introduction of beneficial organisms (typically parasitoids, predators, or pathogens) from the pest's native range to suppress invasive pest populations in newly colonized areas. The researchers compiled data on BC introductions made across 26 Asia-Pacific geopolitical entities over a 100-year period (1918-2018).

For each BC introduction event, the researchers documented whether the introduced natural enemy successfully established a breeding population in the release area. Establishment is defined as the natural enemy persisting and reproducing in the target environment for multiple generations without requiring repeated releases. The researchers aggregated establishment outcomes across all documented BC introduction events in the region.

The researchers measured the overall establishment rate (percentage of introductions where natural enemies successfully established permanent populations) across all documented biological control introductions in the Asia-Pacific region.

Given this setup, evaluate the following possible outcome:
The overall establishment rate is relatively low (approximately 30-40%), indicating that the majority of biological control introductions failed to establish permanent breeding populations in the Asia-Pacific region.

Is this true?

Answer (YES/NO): YES